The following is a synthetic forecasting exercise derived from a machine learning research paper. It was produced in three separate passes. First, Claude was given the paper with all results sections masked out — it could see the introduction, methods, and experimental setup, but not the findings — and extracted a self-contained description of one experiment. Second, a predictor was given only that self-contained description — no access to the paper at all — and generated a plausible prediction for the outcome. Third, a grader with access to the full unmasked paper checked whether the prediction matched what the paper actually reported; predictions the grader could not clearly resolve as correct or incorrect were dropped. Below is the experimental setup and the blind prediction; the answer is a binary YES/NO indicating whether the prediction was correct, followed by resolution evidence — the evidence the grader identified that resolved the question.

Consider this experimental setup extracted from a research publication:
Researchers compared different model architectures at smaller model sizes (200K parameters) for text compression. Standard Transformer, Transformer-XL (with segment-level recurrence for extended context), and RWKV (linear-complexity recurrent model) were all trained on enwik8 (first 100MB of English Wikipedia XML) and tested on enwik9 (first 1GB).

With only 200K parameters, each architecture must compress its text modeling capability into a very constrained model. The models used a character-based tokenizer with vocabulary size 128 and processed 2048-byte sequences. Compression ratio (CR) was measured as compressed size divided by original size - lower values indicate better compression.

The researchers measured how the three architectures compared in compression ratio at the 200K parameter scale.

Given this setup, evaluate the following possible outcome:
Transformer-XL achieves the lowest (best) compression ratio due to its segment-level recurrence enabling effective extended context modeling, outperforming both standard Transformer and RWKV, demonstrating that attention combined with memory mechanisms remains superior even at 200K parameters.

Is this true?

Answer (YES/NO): NO